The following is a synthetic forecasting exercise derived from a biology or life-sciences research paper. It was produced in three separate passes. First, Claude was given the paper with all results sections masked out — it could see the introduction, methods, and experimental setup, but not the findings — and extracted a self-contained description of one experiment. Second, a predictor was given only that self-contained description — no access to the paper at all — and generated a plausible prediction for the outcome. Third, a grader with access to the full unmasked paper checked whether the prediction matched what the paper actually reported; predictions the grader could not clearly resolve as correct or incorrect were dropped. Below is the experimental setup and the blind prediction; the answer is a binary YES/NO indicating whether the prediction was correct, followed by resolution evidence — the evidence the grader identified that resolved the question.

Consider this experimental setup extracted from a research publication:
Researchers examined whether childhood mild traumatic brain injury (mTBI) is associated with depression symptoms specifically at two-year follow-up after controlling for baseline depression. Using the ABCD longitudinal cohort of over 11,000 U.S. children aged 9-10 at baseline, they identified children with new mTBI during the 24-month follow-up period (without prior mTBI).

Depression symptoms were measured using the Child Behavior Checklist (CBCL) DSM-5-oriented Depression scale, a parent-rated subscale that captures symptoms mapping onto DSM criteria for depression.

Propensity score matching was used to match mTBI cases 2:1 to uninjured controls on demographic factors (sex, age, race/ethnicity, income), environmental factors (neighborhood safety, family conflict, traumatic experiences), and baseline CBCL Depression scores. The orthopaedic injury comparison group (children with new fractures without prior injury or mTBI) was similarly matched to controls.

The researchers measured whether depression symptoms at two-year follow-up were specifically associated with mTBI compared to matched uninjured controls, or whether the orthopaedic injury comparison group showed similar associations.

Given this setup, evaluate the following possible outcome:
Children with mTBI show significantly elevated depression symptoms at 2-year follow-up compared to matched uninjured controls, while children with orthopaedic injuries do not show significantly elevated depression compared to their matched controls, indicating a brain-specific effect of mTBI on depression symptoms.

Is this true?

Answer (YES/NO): NO